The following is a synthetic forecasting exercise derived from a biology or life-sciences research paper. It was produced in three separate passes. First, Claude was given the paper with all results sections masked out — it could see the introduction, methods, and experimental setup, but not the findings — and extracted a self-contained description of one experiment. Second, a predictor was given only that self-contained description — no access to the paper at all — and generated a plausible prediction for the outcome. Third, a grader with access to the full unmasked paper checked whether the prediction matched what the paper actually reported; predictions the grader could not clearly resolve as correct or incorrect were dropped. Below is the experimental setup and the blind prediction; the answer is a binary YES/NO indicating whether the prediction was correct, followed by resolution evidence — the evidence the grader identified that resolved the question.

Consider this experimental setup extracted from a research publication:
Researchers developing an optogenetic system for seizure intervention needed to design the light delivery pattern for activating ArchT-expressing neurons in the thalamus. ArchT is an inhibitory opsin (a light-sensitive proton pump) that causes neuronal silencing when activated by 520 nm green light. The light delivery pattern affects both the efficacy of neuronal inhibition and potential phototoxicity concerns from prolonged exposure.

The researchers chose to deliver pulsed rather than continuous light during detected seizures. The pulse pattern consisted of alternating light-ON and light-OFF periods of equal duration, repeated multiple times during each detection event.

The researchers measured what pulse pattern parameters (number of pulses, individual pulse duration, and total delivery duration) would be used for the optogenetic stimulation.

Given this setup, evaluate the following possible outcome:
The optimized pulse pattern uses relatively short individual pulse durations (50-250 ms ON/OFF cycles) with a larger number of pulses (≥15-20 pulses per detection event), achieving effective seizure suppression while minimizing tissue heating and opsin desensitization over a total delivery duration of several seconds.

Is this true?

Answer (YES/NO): NO